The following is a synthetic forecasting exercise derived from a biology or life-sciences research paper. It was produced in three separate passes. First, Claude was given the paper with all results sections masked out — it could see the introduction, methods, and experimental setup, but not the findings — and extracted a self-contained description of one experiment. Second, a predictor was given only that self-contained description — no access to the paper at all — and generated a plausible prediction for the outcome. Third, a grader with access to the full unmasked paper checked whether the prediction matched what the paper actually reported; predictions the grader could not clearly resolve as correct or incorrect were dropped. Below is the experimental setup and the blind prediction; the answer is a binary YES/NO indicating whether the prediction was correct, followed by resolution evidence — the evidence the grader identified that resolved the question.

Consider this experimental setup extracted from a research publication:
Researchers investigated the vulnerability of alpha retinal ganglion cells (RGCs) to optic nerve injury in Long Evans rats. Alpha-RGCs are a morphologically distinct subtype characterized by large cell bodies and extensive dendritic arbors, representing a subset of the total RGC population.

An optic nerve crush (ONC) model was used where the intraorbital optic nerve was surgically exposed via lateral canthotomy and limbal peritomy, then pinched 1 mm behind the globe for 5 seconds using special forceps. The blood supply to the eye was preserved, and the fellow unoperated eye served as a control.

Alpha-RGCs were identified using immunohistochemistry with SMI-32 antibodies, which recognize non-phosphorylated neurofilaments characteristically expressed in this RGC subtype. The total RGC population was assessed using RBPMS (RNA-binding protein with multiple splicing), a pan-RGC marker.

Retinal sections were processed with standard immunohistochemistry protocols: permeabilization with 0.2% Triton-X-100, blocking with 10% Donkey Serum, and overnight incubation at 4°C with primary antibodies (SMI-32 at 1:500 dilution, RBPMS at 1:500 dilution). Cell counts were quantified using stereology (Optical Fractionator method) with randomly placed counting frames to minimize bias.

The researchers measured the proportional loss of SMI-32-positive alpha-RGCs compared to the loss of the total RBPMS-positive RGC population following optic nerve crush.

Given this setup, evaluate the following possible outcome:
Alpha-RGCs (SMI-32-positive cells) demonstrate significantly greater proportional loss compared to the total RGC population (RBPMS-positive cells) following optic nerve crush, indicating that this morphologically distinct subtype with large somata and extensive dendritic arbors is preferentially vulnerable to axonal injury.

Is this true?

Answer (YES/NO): YES